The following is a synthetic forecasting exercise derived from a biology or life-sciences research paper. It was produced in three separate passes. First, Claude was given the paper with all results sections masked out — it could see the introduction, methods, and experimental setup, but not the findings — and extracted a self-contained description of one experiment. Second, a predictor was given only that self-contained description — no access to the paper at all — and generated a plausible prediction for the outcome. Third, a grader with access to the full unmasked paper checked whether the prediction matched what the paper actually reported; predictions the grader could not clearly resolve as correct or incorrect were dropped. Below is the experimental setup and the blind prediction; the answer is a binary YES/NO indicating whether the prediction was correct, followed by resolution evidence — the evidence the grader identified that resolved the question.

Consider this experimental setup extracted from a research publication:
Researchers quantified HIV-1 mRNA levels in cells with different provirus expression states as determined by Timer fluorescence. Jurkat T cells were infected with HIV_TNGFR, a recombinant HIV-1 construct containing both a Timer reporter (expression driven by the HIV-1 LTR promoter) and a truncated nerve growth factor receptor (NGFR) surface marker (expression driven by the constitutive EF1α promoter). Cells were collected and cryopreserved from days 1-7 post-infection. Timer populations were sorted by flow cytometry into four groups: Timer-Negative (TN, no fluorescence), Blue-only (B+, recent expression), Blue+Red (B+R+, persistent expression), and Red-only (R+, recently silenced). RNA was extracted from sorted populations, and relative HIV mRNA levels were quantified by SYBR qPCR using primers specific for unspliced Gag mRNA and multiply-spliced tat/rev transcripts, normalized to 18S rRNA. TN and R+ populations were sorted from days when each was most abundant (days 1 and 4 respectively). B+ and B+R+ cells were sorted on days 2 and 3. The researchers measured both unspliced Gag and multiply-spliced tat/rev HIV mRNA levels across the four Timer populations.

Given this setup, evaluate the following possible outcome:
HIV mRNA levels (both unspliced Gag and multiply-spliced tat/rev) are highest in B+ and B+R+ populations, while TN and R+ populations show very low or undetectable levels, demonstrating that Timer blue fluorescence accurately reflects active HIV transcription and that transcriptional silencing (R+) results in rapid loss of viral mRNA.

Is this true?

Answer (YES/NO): NO